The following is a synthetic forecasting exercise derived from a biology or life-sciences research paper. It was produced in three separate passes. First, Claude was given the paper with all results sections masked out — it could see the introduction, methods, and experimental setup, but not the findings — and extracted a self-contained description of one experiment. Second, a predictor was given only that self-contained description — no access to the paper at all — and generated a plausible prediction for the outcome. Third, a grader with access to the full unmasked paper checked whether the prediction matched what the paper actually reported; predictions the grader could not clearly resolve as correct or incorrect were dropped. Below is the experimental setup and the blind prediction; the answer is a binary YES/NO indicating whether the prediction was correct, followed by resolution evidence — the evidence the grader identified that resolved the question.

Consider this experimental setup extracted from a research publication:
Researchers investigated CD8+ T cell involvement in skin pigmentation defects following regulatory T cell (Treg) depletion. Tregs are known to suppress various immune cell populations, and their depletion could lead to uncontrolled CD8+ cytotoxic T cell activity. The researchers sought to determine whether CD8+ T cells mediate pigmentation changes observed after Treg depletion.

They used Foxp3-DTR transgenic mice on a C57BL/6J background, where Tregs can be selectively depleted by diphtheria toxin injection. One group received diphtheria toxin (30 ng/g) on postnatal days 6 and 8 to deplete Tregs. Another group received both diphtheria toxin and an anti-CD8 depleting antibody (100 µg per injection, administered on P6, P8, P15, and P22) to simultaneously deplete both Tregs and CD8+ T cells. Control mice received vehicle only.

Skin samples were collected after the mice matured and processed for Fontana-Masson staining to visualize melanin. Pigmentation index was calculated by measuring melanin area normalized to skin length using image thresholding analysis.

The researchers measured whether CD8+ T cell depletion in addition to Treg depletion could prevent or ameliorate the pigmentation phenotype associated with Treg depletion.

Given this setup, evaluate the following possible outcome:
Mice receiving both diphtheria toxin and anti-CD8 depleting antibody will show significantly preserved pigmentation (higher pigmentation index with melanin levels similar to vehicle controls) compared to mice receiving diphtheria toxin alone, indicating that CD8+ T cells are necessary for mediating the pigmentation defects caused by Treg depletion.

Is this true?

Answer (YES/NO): NO